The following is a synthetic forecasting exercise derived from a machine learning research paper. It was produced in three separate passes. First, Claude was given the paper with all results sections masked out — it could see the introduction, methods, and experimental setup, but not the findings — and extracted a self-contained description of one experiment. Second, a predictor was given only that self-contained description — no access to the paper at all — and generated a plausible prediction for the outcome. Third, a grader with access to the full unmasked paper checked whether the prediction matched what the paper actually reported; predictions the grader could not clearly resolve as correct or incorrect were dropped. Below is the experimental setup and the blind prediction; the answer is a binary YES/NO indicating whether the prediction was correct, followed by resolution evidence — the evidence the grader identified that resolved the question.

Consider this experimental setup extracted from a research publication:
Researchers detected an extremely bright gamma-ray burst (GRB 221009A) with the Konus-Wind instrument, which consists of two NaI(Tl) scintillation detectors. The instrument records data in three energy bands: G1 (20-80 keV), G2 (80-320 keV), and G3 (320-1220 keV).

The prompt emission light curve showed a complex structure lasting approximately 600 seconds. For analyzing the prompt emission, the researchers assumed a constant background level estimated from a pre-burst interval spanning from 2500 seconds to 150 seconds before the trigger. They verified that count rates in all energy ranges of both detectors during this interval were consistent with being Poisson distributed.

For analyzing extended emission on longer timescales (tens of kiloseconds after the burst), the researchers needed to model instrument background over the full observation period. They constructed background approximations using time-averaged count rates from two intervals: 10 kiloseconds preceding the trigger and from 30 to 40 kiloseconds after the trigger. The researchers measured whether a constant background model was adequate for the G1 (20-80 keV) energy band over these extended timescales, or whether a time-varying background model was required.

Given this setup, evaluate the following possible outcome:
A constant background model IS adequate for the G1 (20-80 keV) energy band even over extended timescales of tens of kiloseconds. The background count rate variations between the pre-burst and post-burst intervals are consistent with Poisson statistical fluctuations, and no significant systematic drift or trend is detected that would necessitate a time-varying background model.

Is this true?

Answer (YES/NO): NO